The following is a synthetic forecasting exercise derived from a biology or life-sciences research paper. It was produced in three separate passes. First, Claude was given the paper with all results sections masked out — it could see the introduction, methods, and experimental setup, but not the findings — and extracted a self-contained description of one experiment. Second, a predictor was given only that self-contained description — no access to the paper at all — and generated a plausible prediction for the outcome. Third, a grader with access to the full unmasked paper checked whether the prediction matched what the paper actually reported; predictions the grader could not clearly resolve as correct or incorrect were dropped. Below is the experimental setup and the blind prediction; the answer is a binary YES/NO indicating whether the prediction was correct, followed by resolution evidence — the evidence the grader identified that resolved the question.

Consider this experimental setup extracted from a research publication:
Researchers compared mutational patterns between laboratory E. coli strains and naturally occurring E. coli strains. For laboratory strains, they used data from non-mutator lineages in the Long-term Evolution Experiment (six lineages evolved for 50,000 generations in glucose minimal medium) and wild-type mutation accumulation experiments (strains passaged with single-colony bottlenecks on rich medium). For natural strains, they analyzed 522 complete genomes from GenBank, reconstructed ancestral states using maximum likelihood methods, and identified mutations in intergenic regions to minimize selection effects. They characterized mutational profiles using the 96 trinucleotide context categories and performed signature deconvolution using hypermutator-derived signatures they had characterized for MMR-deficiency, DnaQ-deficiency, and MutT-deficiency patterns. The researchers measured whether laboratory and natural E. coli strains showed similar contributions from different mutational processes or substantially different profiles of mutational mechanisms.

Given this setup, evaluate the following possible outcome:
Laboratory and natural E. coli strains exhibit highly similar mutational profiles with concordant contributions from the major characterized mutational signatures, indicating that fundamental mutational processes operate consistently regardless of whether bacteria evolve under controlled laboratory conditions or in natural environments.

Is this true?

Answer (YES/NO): YES